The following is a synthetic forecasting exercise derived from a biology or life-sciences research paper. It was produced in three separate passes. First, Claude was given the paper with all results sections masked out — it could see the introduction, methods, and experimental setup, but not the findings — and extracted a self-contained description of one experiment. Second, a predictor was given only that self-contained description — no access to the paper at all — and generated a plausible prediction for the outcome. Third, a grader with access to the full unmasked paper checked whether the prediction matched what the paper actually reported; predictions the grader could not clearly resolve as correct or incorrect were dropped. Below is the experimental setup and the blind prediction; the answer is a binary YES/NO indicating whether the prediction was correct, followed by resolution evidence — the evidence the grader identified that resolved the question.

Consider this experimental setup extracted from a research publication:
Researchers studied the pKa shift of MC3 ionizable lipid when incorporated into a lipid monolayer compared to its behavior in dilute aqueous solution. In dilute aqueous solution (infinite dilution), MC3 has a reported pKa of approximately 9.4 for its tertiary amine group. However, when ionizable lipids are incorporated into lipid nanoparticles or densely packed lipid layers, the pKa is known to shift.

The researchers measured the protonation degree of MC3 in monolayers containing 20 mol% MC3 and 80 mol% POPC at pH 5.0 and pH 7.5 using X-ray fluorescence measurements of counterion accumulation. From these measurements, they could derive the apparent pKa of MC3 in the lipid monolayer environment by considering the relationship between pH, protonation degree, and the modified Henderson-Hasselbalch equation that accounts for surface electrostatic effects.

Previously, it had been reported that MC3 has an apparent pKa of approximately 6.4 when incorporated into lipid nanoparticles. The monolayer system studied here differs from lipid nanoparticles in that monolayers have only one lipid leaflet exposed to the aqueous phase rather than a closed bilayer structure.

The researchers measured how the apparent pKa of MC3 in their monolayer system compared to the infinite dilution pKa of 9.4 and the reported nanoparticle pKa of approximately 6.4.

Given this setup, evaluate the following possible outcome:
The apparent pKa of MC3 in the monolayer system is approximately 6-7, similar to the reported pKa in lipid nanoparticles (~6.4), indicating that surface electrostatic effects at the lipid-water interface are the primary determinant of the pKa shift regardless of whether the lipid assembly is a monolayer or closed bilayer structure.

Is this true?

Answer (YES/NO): NO